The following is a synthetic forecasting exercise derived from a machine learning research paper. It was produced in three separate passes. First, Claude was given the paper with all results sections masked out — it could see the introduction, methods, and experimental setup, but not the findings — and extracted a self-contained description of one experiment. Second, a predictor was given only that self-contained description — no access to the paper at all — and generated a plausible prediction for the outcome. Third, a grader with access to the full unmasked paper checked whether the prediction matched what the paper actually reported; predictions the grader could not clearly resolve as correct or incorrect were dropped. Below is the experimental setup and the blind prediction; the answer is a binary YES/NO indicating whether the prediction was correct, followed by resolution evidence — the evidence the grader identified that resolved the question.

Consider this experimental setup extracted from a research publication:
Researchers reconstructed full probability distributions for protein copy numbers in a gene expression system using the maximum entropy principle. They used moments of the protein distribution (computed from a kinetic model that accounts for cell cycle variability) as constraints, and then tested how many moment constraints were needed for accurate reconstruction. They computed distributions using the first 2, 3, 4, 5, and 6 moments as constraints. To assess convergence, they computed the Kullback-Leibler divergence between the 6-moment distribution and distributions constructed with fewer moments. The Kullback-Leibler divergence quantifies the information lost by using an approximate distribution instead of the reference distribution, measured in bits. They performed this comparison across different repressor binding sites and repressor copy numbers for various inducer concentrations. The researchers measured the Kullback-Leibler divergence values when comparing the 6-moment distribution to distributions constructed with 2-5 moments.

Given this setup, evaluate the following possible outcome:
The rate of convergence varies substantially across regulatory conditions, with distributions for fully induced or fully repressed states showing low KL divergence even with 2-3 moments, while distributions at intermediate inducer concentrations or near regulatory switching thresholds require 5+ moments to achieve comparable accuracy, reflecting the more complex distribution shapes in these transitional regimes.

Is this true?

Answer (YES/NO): NO